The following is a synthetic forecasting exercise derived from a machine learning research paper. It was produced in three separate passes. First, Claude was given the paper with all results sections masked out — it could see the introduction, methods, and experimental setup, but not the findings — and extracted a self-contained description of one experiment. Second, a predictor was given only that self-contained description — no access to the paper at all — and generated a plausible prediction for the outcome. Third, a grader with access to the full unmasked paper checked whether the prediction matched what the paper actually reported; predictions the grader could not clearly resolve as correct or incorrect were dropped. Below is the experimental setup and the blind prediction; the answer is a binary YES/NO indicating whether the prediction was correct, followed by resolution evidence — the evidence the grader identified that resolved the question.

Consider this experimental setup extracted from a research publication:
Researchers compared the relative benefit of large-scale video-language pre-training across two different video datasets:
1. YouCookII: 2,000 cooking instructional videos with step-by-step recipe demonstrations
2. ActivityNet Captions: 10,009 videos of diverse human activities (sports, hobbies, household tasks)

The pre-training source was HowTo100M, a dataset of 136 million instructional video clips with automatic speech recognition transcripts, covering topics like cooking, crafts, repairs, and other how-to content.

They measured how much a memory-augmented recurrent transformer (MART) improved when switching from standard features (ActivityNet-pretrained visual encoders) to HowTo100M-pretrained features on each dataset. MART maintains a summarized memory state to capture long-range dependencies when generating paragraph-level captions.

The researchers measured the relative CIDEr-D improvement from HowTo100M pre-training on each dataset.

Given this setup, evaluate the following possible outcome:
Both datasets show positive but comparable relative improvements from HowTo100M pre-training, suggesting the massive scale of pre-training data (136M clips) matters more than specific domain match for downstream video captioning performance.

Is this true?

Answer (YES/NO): NO